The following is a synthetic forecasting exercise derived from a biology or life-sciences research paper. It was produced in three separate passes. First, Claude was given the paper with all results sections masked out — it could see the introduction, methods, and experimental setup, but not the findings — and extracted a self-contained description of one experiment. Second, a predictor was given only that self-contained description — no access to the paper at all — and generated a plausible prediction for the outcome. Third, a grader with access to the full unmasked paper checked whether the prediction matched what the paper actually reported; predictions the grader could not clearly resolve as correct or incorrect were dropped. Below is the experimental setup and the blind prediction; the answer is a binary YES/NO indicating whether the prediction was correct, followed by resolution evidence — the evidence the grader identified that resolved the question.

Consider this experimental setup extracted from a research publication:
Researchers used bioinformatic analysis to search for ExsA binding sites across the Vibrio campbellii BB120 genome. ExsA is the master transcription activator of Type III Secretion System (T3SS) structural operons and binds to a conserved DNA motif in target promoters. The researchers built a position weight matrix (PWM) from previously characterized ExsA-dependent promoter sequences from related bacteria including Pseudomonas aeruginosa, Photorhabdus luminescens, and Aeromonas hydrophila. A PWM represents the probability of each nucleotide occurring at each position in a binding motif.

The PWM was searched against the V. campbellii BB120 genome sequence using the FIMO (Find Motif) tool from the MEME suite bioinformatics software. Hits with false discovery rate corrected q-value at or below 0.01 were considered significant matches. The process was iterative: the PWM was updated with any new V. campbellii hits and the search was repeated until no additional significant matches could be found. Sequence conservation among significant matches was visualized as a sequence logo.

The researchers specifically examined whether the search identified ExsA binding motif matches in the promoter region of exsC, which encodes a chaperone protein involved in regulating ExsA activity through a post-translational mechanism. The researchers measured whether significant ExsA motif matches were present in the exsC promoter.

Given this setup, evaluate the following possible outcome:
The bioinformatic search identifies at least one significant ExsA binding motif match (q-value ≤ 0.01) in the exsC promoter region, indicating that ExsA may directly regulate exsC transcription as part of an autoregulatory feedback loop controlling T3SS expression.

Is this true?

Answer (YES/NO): YES